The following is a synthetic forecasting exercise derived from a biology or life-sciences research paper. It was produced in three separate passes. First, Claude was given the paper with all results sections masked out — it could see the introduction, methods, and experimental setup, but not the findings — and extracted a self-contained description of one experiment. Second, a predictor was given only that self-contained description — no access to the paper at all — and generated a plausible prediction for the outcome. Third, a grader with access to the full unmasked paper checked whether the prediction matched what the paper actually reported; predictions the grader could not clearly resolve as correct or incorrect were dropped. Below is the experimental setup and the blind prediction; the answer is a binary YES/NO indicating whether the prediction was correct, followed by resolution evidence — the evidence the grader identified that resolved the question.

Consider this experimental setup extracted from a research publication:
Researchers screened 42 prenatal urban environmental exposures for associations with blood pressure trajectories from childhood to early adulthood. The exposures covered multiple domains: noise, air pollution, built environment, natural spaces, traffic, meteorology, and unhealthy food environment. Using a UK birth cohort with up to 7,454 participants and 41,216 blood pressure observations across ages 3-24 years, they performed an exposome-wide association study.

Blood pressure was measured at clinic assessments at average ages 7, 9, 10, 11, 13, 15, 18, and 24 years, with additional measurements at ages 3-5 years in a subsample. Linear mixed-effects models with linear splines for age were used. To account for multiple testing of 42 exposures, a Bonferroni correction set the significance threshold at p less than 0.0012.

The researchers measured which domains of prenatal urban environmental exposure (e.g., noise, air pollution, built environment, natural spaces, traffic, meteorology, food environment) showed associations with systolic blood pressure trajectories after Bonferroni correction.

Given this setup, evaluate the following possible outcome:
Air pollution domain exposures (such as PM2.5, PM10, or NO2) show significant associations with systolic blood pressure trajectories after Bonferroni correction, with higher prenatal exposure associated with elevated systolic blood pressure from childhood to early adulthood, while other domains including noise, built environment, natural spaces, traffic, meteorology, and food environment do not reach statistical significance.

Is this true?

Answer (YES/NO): NO